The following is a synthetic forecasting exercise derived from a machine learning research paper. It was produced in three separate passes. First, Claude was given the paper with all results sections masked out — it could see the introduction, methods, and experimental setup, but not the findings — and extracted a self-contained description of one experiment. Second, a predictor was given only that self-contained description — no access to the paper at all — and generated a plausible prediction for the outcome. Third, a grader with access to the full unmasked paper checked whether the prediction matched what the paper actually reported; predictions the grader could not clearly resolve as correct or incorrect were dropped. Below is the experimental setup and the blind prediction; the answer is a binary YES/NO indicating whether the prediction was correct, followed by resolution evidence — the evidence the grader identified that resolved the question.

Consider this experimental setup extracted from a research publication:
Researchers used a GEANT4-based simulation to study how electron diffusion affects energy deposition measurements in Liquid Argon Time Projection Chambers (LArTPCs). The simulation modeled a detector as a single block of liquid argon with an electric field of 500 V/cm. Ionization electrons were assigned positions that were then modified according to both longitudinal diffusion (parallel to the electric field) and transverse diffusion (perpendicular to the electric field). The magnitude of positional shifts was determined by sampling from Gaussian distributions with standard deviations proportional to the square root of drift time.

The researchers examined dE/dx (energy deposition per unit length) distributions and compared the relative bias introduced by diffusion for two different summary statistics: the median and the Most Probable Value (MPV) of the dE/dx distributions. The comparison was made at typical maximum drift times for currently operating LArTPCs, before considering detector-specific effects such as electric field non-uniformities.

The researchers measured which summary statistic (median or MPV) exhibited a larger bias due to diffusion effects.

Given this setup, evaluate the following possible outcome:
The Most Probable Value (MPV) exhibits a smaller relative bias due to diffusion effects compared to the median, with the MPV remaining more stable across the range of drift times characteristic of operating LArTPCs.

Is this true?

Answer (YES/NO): NO